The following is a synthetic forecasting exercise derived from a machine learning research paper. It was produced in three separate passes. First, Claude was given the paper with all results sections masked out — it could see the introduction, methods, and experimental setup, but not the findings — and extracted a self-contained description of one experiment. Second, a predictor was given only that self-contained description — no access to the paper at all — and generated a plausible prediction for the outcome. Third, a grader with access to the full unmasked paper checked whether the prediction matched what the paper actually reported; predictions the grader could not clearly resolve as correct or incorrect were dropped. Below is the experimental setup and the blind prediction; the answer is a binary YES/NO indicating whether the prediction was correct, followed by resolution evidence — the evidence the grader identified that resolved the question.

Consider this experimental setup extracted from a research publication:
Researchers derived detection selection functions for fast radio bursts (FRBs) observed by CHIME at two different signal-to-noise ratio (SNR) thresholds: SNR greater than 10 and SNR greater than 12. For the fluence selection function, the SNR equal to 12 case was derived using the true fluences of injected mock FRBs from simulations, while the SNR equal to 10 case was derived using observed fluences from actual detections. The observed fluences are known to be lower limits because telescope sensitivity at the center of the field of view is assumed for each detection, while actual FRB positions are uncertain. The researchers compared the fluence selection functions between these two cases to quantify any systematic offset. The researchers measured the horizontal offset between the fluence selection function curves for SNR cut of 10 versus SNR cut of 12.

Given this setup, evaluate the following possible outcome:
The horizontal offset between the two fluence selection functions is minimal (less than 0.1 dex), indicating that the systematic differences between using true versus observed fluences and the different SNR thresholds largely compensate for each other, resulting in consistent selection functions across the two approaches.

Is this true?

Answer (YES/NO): NO